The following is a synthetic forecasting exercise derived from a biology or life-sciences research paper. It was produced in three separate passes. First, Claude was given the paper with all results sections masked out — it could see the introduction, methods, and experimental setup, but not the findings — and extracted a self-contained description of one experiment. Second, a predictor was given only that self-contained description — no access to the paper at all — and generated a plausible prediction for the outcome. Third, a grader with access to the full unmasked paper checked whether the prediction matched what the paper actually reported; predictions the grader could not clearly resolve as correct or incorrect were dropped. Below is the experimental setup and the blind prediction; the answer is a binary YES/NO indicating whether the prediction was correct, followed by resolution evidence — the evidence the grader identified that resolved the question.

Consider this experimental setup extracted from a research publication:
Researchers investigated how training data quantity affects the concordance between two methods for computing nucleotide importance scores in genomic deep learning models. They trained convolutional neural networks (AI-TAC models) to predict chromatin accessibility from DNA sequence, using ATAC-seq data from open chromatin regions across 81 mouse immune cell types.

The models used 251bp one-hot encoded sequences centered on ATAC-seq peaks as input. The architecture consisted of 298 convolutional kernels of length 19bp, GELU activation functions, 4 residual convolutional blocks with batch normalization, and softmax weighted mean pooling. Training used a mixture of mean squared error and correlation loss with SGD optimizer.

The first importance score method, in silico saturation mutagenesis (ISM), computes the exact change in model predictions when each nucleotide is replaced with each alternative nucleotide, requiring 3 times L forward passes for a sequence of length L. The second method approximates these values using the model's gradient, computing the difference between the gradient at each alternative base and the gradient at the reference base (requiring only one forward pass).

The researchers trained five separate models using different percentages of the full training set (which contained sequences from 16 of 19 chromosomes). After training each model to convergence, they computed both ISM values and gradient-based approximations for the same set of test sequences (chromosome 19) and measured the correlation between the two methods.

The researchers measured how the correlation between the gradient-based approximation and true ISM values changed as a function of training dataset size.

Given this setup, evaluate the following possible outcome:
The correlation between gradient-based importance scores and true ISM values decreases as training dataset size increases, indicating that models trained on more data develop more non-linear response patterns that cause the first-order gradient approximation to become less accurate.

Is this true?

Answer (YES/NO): YES